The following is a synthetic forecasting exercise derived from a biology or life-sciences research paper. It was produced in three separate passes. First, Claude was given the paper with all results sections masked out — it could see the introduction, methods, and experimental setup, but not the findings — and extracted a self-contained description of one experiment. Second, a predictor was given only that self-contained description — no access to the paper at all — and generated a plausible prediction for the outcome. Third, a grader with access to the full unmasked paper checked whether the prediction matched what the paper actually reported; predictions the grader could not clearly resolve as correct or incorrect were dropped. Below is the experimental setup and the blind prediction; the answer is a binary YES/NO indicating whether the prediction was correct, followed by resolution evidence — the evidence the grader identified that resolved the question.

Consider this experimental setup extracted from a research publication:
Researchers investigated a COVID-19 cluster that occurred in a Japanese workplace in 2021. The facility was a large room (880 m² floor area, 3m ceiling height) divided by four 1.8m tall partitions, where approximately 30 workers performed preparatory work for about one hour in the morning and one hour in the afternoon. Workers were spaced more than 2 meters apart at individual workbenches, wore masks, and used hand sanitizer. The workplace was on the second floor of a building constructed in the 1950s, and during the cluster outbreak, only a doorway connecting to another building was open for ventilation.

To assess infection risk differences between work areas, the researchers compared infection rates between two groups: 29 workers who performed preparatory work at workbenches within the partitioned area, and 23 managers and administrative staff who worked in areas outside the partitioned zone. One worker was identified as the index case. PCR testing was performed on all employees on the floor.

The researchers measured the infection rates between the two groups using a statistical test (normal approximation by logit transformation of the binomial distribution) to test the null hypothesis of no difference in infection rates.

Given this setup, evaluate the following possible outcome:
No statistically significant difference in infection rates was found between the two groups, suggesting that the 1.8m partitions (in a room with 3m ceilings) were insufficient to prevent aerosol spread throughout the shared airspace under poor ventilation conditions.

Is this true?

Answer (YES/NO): NO